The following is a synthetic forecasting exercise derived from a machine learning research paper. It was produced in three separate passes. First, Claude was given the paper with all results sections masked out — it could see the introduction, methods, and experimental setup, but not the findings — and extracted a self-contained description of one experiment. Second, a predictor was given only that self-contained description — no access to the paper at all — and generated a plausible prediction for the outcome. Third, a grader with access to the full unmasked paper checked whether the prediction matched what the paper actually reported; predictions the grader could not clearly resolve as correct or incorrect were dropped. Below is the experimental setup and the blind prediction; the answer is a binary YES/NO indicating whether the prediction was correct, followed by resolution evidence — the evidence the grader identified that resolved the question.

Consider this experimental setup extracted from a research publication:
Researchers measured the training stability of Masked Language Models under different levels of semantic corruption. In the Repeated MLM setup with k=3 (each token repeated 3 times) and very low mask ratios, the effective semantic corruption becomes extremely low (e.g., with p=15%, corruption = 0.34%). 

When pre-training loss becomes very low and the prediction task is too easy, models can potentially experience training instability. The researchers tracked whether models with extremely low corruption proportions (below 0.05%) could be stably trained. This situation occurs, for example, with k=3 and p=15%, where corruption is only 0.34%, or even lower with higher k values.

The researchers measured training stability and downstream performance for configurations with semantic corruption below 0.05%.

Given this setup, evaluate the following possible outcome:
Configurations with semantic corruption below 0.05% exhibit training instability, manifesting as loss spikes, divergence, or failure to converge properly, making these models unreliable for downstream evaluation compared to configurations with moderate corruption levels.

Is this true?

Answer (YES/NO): YES